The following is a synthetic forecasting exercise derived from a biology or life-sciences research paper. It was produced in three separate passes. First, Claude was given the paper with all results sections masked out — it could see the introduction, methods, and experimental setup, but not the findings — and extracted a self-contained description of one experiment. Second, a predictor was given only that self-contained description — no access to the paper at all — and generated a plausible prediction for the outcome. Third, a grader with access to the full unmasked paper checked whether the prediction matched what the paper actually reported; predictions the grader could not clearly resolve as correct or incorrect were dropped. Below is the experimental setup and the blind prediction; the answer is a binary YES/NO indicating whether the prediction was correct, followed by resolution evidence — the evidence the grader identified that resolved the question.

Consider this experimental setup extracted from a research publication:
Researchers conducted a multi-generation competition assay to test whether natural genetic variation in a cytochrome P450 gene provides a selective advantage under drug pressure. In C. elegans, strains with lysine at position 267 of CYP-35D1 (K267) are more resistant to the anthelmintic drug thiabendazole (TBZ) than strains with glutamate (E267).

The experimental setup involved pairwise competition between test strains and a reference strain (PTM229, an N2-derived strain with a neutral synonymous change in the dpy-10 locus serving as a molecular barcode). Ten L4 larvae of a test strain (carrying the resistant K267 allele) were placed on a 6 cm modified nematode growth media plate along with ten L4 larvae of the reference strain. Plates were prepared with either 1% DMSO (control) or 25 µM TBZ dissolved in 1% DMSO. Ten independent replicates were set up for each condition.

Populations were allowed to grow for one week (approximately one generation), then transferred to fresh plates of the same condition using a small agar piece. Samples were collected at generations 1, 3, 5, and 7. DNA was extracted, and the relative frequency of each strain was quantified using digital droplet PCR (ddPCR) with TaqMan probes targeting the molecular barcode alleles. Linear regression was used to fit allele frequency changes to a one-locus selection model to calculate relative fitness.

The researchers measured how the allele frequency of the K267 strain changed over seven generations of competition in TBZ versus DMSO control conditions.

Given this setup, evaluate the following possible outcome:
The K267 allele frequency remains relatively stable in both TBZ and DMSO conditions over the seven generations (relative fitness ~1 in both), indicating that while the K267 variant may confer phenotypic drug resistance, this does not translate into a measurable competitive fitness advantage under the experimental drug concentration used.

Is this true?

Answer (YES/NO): NO